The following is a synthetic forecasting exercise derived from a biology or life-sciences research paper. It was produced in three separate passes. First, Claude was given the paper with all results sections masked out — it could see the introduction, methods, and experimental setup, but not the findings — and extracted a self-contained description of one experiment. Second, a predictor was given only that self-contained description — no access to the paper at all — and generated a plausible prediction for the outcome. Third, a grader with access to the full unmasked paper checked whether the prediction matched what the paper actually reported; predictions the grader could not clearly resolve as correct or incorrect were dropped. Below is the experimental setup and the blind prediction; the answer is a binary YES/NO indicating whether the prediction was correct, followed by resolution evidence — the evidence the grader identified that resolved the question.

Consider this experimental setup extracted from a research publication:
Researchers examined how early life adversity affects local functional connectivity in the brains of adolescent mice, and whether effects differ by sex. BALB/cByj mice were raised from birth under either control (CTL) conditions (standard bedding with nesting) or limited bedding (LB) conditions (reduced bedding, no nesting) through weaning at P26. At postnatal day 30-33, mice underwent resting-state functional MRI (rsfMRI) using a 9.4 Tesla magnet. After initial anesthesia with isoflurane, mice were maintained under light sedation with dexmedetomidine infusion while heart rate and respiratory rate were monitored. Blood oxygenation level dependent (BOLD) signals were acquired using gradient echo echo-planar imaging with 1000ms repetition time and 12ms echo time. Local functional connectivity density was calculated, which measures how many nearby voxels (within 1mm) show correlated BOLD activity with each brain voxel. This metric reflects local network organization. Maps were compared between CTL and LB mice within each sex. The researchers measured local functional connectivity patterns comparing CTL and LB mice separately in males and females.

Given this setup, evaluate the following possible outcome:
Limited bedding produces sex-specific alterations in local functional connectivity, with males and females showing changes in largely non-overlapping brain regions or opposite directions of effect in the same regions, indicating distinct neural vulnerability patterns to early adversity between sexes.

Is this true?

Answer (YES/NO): YES